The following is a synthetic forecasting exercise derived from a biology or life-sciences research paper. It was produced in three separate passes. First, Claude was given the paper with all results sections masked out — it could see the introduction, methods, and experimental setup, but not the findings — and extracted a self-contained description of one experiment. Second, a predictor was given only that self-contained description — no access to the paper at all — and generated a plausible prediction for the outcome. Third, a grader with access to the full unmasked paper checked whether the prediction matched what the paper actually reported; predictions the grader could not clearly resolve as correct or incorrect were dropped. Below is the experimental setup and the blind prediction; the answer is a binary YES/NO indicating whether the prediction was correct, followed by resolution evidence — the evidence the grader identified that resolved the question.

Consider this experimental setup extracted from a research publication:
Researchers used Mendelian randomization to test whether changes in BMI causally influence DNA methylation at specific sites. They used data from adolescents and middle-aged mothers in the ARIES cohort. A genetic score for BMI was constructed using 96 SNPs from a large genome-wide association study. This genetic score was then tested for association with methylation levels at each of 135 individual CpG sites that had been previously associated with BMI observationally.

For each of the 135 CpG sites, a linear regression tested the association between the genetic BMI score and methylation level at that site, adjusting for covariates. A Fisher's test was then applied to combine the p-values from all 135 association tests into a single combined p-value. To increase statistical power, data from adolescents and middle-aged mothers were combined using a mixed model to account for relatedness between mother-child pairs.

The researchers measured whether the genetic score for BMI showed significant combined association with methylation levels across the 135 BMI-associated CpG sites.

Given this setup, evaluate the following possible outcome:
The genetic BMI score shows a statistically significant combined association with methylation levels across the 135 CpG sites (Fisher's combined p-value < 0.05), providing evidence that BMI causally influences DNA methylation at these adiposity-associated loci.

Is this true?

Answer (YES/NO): NO